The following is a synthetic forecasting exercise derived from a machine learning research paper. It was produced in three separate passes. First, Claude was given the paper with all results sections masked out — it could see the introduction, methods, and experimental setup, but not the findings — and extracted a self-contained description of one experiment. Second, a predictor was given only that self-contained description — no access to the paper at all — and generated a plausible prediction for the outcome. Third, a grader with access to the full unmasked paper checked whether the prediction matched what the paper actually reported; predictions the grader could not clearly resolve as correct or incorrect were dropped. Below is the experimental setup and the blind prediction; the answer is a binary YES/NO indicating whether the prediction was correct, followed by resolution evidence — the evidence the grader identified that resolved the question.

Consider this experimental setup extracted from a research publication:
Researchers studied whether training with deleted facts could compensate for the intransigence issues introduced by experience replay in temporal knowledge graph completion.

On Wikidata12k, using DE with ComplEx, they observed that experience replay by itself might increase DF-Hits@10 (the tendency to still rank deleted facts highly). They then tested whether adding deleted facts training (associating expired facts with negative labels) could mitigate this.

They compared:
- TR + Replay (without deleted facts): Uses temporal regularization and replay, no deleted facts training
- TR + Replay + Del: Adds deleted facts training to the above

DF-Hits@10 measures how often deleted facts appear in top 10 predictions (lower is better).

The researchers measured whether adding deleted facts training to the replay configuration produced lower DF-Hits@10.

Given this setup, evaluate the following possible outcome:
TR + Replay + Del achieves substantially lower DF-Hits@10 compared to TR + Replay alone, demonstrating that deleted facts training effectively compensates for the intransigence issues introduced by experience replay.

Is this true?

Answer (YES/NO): YES